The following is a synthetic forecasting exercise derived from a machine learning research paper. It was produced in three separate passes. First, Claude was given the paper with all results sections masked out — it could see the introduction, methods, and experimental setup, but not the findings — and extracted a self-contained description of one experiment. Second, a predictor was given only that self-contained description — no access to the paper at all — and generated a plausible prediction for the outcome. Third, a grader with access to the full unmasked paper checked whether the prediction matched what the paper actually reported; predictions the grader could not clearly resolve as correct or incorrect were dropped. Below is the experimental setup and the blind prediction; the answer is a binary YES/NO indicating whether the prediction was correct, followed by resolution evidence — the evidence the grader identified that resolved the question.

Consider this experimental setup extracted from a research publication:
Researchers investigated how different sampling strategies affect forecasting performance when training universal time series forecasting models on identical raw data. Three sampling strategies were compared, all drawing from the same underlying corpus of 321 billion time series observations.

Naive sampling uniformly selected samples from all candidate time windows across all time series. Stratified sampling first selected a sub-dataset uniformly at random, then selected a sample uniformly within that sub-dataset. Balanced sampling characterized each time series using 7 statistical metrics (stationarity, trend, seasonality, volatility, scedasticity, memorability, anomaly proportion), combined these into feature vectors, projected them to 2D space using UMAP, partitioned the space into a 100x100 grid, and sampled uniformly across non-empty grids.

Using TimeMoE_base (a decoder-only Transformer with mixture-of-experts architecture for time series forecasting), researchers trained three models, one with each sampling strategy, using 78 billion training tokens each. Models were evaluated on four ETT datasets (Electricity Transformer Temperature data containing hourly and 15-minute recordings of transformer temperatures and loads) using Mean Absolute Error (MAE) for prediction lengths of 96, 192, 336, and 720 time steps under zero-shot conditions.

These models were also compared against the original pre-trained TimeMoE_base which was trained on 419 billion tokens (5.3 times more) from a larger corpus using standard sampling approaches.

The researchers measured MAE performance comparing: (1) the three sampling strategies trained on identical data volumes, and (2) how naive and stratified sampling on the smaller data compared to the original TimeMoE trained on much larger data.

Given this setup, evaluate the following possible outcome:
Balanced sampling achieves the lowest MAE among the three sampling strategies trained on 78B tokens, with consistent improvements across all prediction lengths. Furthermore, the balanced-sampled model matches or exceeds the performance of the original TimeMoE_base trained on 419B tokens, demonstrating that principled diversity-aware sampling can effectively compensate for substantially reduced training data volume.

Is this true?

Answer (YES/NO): YES